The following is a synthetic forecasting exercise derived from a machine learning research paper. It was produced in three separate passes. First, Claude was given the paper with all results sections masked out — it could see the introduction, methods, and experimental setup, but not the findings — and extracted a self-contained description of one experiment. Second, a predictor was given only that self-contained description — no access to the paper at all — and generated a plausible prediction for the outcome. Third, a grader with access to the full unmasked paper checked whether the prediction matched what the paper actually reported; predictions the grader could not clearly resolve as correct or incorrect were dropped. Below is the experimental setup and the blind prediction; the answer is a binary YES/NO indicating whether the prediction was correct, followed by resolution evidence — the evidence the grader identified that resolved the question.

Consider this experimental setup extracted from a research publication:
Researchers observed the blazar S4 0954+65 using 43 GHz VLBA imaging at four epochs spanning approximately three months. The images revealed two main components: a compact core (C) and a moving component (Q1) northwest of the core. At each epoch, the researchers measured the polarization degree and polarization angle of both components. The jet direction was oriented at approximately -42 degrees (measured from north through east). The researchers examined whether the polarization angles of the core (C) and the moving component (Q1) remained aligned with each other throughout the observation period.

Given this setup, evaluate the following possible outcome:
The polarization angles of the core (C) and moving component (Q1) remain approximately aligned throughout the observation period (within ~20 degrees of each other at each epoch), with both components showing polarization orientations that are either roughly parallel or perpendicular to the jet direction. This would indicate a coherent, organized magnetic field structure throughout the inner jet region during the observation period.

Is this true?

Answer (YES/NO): NO